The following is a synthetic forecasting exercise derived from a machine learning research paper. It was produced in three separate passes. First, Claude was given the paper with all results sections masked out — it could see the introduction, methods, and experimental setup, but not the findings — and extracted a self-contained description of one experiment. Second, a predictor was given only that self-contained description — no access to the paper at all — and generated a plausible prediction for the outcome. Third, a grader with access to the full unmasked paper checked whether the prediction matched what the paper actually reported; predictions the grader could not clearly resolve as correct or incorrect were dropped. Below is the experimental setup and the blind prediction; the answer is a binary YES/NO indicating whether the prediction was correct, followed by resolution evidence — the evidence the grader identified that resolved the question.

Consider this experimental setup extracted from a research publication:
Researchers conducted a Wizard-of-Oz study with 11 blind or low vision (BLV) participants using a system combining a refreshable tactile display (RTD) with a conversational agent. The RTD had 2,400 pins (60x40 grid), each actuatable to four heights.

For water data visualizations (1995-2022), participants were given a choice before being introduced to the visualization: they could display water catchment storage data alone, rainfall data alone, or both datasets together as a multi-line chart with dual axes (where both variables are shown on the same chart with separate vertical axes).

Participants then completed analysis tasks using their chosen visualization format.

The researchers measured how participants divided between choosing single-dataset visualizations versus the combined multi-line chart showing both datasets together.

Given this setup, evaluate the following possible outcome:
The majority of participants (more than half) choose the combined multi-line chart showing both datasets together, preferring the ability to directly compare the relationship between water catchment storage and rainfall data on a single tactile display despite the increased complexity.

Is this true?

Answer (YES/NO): NO